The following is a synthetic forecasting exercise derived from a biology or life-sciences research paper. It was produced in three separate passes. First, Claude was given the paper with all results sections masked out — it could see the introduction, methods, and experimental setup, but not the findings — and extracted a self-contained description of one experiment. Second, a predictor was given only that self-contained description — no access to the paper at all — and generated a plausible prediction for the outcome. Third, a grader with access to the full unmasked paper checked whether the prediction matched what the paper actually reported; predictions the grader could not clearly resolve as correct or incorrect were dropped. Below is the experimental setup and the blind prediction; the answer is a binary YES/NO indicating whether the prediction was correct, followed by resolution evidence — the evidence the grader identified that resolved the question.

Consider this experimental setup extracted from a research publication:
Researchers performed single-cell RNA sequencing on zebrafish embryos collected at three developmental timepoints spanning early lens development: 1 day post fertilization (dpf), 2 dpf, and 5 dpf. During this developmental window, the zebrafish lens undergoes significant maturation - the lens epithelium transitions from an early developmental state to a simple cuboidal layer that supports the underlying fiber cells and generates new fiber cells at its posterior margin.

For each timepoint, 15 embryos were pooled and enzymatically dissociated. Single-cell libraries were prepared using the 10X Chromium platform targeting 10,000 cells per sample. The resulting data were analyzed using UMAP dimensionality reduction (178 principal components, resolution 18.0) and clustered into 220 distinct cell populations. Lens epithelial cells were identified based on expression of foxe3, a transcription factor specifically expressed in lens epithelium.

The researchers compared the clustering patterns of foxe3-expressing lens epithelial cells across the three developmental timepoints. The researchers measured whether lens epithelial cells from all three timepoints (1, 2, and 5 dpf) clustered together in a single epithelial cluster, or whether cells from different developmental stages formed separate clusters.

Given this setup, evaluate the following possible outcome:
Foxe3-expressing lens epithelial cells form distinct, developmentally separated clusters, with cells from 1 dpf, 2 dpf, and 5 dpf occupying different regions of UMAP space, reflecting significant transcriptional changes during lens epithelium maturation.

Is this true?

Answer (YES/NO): NO